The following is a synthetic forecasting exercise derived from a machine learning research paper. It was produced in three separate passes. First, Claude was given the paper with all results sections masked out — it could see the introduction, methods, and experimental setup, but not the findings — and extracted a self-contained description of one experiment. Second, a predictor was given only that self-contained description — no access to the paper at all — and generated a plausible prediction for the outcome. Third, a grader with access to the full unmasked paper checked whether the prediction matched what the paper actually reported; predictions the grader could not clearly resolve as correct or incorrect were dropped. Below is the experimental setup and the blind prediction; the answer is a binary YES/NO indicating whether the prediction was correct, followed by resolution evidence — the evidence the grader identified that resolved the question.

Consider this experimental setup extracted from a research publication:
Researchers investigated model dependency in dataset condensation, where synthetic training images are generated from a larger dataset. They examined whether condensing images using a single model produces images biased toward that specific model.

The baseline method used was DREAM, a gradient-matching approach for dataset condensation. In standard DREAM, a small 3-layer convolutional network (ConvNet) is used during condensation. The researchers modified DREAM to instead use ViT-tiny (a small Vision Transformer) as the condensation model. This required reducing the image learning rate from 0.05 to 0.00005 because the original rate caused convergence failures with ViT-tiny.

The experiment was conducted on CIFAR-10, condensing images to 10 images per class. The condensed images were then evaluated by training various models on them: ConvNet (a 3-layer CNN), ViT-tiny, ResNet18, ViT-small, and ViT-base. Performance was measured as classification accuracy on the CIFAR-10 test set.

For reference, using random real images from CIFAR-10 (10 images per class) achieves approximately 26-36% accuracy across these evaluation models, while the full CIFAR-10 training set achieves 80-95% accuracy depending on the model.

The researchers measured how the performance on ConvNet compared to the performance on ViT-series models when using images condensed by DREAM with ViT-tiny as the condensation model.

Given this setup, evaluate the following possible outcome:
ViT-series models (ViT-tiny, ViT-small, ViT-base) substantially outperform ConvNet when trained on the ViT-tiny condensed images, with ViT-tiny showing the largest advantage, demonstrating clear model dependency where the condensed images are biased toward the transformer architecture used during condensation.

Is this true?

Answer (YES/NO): NO